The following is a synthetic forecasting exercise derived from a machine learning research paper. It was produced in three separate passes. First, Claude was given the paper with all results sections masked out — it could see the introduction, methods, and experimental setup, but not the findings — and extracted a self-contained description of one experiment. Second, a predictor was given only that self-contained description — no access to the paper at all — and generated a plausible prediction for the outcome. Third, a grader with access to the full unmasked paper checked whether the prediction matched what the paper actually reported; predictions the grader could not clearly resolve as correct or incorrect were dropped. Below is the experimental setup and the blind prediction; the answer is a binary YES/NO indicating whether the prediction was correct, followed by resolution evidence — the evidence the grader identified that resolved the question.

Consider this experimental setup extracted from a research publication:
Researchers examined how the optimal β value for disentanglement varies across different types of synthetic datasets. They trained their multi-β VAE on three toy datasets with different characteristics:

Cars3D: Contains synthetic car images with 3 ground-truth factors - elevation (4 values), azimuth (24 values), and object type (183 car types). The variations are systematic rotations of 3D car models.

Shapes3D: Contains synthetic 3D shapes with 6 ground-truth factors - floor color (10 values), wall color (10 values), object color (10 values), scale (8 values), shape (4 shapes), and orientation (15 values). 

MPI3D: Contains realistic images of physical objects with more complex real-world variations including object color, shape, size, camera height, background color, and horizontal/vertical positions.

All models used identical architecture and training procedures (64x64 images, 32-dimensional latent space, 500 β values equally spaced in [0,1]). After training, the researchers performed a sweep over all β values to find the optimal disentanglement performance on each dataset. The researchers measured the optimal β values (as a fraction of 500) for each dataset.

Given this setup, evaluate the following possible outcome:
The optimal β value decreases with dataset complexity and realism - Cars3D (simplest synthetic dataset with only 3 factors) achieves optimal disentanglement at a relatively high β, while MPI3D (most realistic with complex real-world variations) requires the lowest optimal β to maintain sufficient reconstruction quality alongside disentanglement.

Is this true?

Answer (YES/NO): NO